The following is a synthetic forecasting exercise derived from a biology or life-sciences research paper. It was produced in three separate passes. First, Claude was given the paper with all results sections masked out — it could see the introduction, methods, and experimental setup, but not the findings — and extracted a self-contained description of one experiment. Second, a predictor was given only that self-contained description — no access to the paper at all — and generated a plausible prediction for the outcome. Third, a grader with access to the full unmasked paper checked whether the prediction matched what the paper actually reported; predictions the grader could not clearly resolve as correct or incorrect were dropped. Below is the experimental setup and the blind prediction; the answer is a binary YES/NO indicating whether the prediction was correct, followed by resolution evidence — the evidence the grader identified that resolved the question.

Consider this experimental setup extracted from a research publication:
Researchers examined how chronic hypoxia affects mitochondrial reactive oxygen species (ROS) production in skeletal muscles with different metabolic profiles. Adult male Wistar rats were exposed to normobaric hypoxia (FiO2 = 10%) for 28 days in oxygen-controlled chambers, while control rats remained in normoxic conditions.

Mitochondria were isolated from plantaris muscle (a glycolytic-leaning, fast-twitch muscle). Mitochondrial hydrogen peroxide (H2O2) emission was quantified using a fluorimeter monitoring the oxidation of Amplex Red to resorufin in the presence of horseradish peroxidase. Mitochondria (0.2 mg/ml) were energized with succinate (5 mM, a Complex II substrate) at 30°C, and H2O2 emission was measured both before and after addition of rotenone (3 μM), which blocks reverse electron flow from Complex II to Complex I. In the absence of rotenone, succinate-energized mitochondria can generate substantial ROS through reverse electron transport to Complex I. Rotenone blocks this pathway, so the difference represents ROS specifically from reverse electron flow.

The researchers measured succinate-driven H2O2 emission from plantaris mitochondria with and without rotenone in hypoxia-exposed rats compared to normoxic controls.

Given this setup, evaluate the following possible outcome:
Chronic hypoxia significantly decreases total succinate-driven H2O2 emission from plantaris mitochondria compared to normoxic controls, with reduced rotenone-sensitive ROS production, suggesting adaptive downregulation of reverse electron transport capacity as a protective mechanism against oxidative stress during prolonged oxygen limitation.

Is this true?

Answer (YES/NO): NO